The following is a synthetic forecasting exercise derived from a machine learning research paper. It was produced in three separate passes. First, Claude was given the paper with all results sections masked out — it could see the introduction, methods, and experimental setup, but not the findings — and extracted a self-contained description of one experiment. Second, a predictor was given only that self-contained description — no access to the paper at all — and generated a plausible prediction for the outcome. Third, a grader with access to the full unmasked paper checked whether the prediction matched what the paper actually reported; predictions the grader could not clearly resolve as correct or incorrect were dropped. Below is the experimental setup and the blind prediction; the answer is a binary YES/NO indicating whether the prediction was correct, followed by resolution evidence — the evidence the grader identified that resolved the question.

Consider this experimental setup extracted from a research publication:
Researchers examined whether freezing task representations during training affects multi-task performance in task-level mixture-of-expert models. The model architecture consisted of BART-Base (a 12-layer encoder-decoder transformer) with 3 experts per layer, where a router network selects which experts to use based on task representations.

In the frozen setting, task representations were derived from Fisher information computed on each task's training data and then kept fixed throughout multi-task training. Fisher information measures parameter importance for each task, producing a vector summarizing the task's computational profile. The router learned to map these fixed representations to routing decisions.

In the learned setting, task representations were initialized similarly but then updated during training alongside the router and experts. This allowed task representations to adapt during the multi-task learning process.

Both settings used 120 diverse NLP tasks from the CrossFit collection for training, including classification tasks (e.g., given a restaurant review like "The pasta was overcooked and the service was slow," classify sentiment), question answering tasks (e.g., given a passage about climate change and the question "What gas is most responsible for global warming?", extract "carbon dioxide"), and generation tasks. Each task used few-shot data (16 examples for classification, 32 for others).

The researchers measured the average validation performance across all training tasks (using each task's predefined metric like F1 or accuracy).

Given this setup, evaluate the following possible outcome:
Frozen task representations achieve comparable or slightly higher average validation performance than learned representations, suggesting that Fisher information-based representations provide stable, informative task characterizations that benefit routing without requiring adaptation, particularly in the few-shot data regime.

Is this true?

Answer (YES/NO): NO